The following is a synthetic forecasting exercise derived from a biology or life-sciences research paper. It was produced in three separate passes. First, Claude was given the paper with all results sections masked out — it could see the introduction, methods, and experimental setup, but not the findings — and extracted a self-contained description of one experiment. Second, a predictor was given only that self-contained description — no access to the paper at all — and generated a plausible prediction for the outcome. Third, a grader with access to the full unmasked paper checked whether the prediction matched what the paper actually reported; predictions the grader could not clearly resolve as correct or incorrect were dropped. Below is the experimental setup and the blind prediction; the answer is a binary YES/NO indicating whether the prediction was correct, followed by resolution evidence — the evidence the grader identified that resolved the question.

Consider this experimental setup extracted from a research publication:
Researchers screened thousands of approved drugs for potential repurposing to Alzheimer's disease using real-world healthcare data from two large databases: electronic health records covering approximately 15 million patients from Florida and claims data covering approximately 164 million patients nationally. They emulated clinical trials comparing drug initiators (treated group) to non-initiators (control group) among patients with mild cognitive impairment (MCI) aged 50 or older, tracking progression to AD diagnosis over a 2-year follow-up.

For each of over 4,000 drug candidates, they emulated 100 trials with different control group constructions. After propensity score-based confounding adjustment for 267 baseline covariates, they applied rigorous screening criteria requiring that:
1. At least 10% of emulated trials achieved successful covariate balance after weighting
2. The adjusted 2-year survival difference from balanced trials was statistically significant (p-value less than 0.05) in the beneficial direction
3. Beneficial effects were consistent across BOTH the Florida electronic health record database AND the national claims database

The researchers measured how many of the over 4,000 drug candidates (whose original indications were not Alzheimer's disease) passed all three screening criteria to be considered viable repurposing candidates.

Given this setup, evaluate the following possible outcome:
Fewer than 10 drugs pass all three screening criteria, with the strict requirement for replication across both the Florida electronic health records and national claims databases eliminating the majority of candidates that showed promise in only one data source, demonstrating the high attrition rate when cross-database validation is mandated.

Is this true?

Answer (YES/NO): YES